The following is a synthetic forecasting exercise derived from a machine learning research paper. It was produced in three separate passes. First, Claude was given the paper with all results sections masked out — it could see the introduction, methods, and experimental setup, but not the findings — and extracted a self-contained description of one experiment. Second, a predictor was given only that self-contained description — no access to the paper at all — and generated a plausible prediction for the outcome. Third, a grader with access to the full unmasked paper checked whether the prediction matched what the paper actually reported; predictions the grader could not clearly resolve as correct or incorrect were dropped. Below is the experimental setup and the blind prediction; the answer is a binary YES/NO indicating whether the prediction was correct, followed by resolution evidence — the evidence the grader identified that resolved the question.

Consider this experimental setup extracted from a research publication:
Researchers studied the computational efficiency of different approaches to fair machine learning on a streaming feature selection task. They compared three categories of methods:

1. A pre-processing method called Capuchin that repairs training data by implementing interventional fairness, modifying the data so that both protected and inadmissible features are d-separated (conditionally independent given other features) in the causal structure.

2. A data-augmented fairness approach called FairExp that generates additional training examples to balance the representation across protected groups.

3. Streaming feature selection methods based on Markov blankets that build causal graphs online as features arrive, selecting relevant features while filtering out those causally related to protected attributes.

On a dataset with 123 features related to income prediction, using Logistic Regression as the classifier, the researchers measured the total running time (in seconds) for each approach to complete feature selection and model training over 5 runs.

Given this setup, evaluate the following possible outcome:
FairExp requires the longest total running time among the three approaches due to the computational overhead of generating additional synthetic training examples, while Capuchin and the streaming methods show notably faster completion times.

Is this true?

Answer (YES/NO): YES